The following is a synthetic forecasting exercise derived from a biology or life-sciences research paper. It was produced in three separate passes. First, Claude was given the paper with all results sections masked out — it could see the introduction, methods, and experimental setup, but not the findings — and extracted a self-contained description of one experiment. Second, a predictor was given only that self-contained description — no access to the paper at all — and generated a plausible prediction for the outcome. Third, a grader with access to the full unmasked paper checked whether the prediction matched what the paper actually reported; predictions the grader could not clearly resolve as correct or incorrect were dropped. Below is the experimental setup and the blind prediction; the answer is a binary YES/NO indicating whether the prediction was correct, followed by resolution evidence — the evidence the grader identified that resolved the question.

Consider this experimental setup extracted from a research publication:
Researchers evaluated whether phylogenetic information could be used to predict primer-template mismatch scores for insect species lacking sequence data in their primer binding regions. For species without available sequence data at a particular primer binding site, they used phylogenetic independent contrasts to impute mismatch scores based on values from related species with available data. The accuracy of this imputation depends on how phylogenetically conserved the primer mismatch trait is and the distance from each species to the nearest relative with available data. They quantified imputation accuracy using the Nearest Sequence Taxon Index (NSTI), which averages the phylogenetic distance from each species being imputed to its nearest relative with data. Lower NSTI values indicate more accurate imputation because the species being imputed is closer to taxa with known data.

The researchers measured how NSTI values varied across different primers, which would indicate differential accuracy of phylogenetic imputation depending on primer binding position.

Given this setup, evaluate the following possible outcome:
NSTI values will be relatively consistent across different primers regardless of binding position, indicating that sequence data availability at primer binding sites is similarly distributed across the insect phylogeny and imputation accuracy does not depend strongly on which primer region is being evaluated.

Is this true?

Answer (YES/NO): NO